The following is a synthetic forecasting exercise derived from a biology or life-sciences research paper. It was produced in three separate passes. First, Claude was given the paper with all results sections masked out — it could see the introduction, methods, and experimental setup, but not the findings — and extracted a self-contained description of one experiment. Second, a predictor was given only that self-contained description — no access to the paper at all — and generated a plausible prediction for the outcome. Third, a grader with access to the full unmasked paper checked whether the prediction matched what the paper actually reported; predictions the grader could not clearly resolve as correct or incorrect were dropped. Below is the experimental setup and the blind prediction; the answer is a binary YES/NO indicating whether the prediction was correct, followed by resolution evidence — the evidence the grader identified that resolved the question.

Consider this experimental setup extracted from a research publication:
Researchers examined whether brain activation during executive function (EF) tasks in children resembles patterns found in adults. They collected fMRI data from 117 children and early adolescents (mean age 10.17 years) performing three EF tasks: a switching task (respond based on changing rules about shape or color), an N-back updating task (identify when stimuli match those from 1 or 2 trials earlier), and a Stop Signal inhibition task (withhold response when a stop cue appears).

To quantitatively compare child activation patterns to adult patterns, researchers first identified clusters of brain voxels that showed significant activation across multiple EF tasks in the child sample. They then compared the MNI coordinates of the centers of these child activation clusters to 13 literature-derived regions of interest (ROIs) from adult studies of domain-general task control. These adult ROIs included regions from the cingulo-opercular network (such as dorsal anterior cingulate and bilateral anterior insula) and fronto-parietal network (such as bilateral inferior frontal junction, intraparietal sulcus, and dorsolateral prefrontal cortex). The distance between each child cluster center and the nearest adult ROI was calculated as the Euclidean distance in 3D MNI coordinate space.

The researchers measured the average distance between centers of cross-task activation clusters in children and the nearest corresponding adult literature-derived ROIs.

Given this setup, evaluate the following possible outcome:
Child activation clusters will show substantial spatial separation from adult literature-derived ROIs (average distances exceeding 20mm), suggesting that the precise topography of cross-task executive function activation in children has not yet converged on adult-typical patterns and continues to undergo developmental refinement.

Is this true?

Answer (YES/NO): NO